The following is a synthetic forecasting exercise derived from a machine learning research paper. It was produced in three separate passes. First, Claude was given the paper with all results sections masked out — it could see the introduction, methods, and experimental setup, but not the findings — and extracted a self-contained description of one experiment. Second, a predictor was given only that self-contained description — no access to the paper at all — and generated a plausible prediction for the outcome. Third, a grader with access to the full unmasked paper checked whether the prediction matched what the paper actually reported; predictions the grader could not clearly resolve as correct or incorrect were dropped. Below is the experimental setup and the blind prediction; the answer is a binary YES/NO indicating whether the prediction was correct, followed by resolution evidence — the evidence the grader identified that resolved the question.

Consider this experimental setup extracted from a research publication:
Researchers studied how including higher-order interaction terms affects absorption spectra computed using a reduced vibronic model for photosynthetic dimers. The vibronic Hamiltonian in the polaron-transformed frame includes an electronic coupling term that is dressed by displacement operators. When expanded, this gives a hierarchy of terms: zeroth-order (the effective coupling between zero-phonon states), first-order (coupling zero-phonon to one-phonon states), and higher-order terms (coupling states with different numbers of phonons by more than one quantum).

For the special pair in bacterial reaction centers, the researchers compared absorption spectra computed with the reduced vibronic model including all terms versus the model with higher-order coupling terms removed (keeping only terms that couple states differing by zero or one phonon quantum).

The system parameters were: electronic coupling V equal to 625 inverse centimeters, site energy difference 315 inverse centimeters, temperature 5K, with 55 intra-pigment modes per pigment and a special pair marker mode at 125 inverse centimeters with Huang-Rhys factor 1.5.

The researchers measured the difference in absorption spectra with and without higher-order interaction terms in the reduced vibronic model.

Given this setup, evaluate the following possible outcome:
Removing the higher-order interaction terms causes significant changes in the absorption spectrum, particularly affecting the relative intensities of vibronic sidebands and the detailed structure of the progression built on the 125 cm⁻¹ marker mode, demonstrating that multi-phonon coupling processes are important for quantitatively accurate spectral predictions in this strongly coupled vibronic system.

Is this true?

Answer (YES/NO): NO